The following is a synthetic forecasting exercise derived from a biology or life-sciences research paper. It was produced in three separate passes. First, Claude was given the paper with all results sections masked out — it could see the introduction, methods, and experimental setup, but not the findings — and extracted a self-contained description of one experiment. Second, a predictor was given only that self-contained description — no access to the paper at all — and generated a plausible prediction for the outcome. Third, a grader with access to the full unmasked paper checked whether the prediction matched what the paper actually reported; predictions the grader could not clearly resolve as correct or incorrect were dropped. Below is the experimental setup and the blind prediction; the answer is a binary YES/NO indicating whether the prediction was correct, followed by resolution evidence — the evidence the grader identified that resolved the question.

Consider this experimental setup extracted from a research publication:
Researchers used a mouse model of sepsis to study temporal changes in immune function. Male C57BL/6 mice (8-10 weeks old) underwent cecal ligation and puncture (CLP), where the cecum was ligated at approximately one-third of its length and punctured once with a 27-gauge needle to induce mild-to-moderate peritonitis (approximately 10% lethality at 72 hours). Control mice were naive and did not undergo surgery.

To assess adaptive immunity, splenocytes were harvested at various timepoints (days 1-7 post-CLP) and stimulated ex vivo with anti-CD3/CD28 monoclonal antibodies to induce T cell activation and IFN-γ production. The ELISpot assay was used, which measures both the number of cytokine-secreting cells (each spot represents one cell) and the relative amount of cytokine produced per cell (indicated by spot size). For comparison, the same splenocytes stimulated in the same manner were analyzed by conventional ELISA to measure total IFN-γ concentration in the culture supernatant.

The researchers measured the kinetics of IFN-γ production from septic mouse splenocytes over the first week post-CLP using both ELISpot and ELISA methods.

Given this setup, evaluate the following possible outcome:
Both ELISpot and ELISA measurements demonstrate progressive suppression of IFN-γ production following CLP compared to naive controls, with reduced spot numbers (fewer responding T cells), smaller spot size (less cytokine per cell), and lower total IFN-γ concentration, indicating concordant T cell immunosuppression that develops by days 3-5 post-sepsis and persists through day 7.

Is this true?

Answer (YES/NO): NO